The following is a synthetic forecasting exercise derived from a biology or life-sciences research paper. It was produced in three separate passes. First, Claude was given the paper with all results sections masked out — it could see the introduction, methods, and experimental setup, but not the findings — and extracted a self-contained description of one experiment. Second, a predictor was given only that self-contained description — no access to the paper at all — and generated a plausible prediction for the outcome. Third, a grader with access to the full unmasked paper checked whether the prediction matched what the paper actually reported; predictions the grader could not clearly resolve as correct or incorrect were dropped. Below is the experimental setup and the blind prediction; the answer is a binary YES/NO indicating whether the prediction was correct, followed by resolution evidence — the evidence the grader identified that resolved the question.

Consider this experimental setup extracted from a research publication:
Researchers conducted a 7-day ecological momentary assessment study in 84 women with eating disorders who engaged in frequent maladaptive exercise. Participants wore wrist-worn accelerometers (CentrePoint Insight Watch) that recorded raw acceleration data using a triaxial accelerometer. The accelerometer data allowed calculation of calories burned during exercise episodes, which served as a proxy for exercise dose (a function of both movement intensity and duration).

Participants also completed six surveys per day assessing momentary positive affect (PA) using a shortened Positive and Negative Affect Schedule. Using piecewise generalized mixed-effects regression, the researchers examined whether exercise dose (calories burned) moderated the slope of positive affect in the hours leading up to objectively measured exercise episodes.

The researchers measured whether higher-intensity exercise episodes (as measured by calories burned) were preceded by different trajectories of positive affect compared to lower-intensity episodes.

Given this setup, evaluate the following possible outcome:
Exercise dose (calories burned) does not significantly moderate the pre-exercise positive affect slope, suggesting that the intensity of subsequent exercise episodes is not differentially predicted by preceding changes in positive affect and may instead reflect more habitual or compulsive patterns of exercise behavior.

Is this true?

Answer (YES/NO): NO